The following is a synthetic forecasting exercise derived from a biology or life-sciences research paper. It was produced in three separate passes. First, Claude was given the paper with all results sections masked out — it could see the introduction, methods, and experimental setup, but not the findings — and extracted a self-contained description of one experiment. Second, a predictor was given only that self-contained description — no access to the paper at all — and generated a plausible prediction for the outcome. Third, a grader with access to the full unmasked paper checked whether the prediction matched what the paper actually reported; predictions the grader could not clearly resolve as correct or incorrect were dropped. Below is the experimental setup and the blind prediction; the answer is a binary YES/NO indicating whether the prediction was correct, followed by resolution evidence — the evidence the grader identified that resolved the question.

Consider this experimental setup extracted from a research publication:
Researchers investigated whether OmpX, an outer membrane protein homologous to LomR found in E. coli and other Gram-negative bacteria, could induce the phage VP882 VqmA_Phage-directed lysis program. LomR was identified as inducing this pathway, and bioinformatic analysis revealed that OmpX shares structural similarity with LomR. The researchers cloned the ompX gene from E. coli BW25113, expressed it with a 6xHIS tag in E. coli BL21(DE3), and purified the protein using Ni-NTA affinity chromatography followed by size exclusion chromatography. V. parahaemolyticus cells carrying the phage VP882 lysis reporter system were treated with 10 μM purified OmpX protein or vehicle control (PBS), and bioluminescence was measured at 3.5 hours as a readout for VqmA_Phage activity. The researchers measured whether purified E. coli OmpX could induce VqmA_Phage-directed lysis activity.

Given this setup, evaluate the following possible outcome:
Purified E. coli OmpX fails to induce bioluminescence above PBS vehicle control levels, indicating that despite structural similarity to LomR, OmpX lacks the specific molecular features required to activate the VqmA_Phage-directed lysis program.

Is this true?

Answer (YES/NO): NO